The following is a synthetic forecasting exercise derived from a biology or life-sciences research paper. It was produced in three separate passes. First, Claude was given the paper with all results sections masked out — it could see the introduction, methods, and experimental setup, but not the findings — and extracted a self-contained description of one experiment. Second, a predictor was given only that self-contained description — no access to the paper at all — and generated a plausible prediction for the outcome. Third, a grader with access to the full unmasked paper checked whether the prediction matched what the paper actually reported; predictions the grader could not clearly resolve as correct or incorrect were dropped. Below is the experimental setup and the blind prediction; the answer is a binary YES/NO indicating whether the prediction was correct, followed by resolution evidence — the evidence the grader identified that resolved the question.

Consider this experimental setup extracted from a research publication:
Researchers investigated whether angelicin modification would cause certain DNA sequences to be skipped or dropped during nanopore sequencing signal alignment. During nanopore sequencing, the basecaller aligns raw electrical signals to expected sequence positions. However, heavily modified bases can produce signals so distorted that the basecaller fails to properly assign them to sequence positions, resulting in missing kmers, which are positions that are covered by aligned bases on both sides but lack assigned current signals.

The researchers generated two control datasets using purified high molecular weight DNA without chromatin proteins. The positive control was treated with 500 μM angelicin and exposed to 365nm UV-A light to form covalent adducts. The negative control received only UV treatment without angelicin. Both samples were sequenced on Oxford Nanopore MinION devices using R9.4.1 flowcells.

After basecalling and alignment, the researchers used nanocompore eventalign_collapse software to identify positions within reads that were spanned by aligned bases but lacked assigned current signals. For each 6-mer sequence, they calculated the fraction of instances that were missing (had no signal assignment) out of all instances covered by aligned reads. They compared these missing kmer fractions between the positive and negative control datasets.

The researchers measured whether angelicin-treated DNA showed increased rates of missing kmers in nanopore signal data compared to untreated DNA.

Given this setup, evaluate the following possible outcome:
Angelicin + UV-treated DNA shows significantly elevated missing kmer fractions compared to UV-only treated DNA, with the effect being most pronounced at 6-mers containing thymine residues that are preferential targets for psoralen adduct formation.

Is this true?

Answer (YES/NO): YES